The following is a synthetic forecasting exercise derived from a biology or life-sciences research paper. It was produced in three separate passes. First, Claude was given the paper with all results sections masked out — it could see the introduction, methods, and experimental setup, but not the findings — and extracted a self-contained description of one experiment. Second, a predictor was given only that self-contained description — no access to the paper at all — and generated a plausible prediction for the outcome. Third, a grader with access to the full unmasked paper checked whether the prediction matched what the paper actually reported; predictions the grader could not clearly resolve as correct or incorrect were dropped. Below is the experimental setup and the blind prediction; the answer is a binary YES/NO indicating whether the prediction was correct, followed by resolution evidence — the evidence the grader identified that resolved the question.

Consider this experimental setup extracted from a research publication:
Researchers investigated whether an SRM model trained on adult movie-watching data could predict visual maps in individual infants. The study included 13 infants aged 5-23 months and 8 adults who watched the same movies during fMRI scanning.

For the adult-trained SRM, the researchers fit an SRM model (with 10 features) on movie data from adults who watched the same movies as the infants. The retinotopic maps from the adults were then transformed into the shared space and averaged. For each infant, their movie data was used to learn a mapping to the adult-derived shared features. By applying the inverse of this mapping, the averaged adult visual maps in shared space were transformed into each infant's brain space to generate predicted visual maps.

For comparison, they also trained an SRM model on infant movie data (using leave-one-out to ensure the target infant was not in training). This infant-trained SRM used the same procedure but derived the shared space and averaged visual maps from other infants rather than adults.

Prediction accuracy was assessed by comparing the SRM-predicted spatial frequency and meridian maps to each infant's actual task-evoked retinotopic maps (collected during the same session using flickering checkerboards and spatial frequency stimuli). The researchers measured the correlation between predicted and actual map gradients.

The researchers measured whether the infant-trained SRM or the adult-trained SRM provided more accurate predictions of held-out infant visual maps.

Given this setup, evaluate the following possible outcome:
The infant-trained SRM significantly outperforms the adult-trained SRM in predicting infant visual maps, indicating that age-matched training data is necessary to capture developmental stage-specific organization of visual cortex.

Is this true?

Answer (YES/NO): NO